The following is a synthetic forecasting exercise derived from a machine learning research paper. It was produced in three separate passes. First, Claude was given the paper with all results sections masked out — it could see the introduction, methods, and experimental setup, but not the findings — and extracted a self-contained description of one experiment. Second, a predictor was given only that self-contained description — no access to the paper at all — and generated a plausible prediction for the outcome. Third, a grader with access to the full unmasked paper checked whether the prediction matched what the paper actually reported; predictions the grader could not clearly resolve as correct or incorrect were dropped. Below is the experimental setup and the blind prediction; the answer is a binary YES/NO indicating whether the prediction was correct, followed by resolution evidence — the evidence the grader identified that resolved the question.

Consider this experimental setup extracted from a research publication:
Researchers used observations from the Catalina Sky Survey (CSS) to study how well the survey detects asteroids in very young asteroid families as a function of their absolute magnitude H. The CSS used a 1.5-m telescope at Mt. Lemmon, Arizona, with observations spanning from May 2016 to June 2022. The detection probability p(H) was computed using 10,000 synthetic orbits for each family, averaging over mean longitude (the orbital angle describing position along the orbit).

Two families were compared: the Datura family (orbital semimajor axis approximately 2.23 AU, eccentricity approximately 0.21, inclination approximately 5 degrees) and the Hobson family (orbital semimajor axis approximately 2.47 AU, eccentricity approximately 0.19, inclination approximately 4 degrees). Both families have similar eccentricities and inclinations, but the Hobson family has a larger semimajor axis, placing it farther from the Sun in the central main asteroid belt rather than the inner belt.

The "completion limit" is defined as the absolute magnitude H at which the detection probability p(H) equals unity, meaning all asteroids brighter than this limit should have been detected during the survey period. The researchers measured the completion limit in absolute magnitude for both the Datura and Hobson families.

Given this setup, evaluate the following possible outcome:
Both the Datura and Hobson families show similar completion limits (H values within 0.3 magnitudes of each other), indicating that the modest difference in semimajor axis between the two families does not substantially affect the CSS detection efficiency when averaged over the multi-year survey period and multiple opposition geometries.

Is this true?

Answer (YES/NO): NO